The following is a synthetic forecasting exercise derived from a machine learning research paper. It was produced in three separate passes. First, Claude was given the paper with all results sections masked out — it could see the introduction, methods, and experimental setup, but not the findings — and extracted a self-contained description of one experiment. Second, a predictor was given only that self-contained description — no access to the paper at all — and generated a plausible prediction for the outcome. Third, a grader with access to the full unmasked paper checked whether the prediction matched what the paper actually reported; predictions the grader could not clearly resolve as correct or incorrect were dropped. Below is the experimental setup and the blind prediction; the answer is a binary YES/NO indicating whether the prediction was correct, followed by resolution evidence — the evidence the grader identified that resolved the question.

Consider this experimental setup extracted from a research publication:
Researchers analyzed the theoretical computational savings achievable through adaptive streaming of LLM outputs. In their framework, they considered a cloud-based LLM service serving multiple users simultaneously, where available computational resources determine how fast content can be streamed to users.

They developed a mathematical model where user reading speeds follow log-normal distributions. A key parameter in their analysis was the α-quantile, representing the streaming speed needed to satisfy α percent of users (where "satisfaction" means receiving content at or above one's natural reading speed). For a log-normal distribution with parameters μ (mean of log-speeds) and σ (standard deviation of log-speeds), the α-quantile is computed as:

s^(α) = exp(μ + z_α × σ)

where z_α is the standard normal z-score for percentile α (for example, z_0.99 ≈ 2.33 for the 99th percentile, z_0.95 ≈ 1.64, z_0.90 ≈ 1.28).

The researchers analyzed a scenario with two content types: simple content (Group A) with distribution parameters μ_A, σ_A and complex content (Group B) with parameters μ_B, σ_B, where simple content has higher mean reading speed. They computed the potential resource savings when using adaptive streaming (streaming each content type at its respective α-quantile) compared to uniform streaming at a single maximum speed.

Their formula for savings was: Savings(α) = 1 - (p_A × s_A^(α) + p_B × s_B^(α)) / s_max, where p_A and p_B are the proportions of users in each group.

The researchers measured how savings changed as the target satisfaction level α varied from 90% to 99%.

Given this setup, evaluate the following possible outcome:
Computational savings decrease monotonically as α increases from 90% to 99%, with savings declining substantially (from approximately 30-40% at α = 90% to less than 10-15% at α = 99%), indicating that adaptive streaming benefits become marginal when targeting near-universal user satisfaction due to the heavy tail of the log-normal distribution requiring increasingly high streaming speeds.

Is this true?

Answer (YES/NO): NO